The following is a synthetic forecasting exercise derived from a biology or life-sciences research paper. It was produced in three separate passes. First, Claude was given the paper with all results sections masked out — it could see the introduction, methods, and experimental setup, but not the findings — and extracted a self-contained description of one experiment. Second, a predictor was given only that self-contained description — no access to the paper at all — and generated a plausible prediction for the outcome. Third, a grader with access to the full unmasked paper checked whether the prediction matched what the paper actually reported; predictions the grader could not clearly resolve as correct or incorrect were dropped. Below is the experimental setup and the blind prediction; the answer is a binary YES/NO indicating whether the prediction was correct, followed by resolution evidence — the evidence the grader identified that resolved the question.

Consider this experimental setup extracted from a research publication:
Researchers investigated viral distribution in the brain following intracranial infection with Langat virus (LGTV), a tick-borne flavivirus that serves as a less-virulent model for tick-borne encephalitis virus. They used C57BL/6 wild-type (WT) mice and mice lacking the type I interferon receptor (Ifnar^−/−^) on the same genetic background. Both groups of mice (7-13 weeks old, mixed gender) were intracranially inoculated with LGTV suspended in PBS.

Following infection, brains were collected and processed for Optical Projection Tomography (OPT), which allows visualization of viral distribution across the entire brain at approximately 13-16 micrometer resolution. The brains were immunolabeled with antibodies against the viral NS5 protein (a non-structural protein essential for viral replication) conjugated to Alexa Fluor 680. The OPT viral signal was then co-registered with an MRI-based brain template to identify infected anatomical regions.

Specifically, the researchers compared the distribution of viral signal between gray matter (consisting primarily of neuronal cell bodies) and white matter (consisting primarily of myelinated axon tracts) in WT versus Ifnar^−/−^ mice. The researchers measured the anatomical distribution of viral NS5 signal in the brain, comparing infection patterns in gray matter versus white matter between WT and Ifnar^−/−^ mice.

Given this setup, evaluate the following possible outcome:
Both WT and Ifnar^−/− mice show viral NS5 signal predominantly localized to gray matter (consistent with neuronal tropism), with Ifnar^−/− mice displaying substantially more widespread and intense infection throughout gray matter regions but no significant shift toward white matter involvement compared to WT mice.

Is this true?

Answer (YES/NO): NO